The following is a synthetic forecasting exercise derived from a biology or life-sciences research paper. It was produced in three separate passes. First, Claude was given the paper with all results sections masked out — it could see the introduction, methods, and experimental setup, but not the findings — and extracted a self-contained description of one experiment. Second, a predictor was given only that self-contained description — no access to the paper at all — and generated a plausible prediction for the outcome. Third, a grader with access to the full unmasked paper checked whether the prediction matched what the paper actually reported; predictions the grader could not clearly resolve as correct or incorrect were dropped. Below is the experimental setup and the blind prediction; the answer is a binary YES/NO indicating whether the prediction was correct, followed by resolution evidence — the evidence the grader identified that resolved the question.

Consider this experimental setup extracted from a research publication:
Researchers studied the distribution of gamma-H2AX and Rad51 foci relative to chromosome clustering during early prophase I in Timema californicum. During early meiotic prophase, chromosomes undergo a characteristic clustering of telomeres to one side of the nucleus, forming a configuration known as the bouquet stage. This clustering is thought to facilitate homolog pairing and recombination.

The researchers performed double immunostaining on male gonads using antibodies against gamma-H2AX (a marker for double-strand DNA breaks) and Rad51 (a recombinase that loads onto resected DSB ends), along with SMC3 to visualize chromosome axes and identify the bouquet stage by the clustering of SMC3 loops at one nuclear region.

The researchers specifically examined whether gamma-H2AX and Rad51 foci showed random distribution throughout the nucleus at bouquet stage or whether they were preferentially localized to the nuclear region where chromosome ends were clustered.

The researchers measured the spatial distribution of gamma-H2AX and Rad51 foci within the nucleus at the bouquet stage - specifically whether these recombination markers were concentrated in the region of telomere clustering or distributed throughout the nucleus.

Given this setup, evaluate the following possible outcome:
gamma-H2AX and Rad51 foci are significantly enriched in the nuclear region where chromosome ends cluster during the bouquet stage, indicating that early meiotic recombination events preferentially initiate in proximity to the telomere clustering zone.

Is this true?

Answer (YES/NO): YES